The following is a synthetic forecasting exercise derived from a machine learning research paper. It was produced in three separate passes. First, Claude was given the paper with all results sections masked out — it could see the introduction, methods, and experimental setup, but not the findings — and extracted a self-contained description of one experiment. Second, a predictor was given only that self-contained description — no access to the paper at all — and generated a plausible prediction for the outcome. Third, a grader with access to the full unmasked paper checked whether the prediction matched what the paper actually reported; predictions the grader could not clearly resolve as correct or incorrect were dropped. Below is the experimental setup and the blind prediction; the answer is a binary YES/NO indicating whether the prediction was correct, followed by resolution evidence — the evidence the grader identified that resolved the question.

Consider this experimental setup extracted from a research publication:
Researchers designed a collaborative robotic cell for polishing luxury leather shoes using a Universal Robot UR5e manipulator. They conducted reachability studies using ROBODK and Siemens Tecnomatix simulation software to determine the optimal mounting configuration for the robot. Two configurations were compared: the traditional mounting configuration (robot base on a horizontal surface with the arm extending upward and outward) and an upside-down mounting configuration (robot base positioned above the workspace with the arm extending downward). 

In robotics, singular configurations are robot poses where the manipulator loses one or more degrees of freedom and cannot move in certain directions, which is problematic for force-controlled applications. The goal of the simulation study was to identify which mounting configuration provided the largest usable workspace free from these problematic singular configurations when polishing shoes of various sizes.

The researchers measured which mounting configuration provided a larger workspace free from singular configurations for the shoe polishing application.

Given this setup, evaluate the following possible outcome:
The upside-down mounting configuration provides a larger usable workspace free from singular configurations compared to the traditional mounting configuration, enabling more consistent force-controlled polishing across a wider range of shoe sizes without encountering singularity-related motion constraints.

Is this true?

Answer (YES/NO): YES